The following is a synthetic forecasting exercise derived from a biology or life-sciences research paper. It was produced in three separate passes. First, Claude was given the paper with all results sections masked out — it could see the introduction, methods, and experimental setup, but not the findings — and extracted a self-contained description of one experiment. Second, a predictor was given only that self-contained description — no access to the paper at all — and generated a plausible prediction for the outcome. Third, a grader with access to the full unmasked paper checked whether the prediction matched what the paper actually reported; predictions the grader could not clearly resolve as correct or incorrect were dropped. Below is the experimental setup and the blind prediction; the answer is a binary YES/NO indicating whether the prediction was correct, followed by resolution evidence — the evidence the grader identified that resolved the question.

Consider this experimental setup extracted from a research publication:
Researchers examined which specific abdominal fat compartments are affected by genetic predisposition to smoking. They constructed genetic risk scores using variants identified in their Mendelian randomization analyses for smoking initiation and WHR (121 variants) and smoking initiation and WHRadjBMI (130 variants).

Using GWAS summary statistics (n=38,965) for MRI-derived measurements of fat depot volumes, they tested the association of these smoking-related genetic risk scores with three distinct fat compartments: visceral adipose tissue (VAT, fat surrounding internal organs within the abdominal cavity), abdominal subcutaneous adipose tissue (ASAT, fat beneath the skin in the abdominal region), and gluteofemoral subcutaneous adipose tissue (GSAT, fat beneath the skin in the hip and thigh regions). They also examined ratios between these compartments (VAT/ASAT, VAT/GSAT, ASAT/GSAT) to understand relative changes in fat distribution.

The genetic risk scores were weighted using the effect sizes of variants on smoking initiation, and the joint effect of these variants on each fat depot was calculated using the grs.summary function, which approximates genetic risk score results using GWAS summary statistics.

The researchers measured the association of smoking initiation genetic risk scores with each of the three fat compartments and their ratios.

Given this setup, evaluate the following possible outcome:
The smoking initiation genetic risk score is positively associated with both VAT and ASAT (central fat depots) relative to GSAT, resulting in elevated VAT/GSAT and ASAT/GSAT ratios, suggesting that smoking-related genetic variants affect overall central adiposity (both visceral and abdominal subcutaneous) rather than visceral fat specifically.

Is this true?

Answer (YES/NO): NO